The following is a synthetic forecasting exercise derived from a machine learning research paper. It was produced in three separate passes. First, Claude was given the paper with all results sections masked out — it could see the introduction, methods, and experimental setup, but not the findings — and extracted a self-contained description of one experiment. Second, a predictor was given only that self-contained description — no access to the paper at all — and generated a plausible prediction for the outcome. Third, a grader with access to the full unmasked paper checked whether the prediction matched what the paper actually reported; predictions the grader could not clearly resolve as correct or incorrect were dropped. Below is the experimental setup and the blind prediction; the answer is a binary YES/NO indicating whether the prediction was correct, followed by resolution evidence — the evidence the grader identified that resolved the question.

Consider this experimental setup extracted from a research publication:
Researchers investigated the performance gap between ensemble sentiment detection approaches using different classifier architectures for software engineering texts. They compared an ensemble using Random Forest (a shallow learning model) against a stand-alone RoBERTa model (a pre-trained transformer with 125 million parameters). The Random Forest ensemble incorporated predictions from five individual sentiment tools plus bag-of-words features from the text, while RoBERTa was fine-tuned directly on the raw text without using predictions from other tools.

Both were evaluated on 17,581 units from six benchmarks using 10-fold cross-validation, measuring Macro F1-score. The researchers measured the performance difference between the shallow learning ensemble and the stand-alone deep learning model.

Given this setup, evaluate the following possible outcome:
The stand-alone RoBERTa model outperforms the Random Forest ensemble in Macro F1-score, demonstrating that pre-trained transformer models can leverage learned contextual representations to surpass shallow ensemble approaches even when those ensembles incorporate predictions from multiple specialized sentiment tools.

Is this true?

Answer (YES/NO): YES